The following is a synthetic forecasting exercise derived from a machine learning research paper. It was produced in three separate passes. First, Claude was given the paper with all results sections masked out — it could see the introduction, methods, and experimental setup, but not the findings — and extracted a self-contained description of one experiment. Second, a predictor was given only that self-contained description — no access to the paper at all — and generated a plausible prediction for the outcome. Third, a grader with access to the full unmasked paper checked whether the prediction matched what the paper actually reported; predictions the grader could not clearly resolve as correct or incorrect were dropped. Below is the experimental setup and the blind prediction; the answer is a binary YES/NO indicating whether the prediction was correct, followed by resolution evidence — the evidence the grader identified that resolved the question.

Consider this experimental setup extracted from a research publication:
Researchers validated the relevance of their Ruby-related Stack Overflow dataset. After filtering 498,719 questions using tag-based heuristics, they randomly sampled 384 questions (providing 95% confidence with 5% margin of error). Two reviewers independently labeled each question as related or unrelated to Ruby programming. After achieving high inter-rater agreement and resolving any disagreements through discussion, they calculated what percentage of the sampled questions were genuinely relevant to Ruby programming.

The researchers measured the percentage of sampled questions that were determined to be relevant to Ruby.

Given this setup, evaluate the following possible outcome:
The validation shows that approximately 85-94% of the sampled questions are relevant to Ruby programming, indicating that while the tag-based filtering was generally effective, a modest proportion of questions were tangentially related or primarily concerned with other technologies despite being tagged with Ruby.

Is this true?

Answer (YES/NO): NO